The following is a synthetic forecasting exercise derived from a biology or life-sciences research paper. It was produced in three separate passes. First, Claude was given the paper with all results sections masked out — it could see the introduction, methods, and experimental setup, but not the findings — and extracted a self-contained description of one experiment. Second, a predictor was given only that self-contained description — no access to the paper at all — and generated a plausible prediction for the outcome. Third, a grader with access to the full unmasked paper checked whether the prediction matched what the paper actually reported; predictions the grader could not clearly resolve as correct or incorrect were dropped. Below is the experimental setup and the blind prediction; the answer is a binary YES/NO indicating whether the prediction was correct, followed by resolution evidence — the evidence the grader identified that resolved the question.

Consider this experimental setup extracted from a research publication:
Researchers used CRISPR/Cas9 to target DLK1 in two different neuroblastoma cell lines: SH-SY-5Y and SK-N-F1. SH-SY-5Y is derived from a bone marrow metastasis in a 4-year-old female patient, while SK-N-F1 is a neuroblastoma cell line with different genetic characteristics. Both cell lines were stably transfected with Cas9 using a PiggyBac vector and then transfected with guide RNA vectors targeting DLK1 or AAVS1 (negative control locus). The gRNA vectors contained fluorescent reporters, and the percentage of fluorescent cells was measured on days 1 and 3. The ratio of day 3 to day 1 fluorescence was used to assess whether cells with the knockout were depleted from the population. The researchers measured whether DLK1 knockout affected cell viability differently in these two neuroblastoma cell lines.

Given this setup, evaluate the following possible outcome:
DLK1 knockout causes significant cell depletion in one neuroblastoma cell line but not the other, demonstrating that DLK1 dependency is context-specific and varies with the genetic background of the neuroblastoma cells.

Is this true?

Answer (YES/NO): NO